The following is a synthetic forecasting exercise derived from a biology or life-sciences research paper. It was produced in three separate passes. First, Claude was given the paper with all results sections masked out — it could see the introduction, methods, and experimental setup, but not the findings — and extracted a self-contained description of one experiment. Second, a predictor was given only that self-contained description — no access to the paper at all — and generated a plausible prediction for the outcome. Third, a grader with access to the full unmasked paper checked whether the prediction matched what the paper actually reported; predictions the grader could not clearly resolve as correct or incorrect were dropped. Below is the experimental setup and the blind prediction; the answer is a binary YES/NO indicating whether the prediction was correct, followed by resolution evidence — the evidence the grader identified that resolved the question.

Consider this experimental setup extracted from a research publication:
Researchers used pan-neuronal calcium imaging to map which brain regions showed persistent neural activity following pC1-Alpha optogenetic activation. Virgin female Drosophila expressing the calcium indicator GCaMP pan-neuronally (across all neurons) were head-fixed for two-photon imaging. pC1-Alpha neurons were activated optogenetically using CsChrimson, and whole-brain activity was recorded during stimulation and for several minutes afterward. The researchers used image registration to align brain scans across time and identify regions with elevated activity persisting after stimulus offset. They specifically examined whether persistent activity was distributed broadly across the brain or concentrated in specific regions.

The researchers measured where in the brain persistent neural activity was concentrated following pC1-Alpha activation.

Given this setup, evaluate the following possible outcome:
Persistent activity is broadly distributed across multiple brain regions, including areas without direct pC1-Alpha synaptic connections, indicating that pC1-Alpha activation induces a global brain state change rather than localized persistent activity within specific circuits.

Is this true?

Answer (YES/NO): NO